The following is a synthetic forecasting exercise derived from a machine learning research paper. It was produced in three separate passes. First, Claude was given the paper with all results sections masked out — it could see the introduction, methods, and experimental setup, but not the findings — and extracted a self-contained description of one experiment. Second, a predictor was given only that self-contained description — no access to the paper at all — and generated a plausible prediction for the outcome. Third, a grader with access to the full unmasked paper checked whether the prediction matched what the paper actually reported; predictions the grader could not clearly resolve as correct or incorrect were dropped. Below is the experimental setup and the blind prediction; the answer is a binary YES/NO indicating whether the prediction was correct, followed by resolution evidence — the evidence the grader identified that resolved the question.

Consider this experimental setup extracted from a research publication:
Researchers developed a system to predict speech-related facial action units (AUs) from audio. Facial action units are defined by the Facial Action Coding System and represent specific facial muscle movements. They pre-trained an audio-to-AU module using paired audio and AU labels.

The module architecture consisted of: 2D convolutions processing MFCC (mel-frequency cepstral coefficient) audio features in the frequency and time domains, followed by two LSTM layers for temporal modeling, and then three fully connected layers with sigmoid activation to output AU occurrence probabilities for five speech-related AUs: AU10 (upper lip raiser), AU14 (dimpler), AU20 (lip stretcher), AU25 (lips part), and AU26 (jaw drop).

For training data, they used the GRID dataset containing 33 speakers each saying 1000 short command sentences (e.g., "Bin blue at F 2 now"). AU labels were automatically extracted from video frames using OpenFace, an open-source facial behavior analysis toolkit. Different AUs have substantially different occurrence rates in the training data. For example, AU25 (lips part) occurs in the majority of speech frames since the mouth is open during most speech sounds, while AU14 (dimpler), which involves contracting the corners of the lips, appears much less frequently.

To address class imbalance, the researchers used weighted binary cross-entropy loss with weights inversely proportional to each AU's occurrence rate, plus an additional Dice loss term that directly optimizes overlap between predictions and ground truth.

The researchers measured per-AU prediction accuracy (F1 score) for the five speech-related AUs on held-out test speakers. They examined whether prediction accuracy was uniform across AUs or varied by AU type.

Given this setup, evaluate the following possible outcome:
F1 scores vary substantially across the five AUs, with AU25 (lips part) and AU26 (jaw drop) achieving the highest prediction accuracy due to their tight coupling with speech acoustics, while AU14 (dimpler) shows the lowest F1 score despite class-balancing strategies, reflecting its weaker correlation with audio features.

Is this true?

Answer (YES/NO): NO